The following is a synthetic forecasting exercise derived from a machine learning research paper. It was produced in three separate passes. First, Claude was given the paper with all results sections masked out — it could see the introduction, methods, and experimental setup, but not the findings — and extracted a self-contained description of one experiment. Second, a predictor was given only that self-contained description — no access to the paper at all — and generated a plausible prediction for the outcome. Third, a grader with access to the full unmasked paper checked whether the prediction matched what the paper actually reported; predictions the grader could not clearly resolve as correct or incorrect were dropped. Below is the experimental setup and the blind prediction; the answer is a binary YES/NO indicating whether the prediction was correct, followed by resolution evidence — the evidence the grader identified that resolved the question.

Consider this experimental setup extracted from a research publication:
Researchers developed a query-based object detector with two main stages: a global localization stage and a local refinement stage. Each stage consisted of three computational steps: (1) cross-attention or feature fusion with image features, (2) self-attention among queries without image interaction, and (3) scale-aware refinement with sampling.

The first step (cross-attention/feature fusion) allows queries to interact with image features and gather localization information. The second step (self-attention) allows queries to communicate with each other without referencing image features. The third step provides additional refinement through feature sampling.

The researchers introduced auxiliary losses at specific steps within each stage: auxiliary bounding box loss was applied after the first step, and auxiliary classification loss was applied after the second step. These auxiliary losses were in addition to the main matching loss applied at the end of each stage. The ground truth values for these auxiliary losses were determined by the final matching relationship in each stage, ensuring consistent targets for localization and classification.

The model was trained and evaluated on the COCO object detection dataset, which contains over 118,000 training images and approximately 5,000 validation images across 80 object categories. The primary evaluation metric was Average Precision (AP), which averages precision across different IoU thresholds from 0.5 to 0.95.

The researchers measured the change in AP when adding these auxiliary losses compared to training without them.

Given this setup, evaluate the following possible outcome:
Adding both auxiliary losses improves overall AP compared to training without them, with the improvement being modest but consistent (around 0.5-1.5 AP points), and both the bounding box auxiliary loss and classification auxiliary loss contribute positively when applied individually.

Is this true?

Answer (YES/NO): NO